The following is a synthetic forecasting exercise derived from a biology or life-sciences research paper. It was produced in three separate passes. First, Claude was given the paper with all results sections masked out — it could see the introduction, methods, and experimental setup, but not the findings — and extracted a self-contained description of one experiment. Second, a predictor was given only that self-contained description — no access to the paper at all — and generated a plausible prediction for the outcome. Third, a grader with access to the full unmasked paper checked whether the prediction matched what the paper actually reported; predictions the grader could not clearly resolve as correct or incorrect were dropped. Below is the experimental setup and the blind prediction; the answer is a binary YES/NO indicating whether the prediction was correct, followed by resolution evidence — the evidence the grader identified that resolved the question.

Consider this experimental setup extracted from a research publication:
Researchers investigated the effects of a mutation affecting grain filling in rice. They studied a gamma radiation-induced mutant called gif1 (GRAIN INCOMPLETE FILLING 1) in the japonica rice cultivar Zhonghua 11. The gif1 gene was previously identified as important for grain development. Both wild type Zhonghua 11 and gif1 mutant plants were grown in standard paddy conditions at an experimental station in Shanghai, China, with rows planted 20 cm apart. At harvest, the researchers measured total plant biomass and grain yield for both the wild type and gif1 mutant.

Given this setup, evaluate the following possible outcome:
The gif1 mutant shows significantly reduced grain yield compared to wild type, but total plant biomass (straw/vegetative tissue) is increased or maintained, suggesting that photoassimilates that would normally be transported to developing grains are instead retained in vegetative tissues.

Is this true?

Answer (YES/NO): YES